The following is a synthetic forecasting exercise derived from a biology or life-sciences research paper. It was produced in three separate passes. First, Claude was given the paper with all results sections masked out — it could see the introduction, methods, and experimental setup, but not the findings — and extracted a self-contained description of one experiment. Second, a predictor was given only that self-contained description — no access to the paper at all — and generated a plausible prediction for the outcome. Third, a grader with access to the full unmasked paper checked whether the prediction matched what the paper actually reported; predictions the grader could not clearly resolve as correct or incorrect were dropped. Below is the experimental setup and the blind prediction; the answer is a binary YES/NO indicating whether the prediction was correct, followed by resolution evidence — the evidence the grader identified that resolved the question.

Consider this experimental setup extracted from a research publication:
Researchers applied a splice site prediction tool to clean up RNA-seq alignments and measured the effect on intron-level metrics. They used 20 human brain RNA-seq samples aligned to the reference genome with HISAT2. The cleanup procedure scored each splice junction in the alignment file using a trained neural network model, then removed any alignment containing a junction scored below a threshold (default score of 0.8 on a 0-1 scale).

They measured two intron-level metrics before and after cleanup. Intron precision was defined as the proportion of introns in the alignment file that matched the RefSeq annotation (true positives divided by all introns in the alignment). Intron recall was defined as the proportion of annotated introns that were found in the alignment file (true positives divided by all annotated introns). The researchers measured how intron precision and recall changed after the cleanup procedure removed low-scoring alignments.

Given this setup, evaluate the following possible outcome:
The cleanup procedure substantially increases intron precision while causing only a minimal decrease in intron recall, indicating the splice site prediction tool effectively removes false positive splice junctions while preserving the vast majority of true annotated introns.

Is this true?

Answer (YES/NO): YES